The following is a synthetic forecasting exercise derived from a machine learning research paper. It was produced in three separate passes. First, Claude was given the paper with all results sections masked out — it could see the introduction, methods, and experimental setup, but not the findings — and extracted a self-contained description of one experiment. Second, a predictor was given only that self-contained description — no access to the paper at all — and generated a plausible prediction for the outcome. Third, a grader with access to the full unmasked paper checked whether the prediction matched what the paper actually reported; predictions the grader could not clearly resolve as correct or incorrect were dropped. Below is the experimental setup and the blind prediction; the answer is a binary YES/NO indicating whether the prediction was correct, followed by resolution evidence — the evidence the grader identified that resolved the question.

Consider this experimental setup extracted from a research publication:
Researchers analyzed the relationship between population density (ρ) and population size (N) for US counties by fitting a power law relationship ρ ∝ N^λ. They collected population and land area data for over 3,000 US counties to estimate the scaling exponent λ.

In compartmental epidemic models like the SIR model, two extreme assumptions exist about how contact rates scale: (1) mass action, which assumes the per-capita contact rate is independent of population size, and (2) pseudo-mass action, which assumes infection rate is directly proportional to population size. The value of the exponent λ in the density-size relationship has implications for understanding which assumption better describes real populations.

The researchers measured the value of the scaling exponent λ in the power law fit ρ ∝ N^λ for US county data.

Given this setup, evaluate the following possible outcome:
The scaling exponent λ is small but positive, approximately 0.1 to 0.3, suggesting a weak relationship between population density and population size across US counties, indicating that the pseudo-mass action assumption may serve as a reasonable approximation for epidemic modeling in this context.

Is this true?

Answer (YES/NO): NO